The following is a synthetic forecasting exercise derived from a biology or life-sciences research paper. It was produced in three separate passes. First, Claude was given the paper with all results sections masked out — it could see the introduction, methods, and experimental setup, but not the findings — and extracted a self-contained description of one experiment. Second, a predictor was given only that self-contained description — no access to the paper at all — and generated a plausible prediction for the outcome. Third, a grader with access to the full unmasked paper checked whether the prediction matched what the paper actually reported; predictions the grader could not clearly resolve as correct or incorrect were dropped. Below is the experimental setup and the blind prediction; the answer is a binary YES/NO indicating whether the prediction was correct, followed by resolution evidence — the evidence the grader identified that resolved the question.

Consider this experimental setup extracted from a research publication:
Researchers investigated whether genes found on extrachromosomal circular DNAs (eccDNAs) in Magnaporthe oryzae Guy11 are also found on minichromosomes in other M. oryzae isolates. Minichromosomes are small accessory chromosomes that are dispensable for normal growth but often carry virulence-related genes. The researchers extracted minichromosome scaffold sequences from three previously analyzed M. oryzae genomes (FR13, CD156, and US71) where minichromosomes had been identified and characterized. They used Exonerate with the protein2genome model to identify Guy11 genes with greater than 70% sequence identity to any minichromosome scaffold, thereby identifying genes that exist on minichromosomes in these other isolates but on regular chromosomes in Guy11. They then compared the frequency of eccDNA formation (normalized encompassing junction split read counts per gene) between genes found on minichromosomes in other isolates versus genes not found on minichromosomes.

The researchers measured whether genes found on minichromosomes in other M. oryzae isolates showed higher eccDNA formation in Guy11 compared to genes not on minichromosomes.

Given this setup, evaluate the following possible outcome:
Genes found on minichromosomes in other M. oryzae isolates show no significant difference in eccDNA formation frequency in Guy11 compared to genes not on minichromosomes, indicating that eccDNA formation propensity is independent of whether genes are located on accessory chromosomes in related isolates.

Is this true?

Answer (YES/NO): YES